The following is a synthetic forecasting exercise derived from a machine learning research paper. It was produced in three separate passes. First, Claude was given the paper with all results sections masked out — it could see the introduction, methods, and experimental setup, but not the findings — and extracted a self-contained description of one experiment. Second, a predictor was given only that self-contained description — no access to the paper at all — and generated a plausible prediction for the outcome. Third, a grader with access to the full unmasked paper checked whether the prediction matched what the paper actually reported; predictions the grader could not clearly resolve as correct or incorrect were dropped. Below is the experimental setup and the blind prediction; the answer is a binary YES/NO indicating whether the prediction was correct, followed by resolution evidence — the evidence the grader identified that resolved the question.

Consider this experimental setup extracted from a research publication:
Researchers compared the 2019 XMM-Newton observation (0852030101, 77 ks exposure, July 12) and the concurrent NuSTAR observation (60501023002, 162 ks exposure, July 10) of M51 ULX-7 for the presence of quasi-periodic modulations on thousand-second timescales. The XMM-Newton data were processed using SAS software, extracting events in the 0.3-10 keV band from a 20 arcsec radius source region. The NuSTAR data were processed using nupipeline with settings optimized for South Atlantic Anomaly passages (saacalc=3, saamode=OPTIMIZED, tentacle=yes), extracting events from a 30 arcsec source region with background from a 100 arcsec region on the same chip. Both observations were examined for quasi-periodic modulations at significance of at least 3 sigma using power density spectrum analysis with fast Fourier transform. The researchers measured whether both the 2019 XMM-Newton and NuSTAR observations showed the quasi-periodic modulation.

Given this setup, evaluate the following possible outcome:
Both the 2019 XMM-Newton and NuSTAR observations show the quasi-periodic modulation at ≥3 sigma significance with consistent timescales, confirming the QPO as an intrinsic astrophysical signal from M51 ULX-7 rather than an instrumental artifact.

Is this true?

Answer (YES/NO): NO